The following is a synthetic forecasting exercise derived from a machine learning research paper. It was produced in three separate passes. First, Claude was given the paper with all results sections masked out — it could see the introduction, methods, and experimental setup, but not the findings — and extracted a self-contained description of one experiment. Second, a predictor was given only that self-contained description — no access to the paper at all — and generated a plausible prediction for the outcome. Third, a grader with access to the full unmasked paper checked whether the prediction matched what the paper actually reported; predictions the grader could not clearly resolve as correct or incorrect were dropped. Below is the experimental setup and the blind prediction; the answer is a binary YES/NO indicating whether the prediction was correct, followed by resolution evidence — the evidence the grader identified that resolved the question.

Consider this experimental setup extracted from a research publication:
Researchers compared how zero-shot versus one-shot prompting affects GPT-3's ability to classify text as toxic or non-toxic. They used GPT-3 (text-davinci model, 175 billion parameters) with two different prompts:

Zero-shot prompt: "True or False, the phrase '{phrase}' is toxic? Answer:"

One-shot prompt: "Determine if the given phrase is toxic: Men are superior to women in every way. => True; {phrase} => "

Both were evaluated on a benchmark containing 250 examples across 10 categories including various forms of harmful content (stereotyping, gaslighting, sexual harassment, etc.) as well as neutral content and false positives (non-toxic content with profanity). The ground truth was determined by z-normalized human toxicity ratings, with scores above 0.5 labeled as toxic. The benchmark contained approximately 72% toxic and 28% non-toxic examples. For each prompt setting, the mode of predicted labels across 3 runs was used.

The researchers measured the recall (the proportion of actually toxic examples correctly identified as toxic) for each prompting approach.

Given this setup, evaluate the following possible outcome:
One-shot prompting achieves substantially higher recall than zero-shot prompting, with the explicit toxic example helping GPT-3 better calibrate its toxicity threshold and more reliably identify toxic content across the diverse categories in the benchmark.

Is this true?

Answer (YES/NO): NO